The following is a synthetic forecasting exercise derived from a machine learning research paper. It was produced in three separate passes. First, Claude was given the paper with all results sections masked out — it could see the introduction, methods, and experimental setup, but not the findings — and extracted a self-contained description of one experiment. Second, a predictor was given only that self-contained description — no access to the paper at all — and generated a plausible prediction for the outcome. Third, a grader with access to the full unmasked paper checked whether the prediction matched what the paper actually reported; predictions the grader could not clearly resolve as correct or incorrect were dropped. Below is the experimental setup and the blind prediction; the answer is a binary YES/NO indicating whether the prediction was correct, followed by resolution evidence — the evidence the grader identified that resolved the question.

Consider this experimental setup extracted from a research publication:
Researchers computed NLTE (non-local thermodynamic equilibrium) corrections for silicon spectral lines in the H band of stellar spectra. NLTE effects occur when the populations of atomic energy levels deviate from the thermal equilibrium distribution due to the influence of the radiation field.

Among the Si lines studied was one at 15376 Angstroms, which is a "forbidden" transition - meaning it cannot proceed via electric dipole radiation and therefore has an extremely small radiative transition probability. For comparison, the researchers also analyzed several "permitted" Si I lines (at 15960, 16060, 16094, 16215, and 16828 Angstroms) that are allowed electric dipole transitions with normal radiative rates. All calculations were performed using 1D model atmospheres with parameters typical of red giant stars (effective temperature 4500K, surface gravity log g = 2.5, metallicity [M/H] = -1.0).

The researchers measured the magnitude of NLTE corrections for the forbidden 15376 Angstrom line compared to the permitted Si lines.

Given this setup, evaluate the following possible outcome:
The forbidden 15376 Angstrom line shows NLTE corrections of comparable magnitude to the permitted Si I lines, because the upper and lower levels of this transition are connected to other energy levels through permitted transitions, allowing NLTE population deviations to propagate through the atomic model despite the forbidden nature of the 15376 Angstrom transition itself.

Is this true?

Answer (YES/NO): NO